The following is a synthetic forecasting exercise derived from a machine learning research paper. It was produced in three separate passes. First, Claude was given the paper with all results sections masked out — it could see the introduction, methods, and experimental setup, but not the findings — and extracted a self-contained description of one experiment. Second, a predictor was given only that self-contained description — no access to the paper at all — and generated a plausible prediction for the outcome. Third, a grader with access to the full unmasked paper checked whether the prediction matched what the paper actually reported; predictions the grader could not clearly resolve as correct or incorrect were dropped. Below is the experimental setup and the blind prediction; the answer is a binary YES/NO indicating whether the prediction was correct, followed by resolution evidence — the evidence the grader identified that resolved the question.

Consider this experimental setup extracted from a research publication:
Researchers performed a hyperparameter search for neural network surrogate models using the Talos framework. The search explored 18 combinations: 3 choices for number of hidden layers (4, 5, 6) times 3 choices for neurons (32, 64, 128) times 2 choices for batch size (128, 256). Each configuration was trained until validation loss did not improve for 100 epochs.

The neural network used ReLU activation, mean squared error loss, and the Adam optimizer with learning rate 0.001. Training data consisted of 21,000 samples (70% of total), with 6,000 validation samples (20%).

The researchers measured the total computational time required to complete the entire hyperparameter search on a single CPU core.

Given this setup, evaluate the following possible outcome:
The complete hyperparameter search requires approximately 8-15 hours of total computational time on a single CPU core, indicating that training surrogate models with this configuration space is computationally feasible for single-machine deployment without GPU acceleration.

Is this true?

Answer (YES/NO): NO